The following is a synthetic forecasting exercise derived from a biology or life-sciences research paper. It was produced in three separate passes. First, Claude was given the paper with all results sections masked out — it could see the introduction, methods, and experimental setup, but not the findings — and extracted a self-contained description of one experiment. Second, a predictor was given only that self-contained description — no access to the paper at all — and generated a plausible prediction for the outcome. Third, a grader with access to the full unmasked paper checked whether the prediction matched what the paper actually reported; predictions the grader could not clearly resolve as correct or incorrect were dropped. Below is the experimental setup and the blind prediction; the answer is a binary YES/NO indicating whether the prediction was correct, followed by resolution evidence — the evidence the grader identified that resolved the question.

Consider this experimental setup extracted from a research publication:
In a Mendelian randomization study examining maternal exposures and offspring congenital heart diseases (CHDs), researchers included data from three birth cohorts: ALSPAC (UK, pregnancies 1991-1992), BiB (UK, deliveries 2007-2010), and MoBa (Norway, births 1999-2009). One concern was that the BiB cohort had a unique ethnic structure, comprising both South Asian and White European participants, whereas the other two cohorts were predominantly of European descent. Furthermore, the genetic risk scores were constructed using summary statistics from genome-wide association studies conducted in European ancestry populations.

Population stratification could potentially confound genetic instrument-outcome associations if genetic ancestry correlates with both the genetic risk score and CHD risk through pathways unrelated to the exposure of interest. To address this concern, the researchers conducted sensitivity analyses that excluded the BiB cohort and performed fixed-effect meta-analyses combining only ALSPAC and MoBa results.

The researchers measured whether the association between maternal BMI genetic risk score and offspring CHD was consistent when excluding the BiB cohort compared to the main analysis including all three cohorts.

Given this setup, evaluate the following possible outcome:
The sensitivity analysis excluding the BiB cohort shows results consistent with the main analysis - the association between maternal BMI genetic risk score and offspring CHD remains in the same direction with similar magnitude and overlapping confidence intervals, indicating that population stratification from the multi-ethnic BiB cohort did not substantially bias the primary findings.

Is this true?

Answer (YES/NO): YES